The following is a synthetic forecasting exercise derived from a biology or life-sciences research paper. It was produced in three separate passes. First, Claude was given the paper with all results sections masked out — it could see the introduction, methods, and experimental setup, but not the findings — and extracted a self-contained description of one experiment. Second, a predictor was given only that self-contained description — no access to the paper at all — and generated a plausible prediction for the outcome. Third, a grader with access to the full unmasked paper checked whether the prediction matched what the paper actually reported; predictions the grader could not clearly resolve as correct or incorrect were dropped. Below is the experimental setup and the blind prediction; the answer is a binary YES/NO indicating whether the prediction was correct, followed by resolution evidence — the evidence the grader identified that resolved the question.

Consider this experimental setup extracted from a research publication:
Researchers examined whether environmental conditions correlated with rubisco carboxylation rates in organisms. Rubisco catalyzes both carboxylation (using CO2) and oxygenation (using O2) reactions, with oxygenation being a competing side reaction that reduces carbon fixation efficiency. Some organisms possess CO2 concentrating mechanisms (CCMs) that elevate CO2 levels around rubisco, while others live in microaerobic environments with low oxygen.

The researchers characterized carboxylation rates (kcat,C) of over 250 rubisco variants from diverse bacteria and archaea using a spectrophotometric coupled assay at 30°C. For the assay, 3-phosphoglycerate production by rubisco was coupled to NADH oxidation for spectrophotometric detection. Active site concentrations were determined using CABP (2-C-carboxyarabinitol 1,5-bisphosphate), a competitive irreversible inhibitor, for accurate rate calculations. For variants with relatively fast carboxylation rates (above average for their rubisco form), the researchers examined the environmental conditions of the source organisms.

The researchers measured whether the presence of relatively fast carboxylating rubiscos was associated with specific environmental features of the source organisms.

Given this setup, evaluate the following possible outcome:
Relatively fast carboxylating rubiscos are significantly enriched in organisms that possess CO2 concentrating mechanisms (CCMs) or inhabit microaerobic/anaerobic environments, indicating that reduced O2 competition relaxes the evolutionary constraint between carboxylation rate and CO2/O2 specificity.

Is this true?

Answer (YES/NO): YES